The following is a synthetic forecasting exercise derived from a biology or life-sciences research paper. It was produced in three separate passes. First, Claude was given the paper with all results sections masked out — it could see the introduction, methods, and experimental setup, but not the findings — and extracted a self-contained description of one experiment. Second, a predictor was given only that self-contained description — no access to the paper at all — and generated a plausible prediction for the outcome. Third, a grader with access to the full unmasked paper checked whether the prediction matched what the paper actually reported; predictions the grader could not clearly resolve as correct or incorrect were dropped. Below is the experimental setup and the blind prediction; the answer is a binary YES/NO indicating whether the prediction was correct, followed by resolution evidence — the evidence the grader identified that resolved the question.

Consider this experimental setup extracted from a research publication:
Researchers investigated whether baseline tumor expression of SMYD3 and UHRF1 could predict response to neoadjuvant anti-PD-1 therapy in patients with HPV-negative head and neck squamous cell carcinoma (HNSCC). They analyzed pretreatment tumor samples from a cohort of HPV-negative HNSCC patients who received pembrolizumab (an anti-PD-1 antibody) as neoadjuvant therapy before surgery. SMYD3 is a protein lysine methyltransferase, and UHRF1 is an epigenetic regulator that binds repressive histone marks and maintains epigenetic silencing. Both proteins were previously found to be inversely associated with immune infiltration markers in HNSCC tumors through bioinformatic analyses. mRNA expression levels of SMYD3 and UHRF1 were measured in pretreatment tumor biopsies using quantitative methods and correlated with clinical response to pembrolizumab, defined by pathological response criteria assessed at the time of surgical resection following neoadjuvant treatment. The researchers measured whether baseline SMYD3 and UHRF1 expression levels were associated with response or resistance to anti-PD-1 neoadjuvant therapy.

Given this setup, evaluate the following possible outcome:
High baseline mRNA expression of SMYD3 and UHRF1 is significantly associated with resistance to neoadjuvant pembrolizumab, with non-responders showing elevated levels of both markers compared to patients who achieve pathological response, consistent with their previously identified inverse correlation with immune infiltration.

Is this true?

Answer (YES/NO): NO